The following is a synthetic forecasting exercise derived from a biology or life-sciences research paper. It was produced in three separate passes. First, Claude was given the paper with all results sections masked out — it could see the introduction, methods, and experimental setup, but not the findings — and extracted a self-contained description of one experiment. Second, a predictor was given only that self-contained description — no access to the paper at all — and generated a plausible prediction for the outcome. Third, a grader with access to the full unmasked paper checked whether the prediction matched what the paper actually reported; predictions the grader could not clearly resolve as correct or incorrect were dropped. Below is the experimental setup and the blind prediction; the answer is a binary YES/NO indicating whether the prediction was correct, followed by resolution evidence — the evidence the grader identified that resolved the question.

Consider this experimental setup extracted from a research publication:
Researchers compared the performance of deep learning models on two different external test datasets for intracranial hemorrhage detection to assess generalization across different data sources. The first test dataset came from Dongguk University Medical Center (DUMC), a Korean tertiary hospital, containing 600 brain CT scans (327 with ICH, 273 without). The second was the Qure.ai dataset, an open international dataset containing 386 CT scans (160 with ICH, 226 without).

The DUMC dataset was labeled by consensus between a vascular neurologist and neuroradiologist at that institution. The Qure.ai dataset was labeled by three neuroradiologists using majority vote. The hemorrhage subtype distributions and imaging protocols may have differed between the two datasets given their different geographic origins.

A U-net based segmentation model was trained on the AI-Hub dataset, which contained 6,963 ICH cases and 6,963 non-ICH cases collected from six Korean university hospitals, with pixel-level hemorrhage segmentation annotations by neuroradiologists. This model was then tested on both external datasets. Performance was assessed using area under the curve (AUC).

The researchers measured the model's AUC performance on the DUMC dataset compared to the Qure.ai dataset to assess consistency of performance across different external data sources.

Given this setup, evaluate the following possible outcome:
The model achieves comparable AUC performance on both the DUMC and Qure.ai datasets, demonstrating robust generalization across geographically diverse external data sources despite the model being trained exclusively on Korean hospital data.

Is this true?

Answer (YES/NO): YES